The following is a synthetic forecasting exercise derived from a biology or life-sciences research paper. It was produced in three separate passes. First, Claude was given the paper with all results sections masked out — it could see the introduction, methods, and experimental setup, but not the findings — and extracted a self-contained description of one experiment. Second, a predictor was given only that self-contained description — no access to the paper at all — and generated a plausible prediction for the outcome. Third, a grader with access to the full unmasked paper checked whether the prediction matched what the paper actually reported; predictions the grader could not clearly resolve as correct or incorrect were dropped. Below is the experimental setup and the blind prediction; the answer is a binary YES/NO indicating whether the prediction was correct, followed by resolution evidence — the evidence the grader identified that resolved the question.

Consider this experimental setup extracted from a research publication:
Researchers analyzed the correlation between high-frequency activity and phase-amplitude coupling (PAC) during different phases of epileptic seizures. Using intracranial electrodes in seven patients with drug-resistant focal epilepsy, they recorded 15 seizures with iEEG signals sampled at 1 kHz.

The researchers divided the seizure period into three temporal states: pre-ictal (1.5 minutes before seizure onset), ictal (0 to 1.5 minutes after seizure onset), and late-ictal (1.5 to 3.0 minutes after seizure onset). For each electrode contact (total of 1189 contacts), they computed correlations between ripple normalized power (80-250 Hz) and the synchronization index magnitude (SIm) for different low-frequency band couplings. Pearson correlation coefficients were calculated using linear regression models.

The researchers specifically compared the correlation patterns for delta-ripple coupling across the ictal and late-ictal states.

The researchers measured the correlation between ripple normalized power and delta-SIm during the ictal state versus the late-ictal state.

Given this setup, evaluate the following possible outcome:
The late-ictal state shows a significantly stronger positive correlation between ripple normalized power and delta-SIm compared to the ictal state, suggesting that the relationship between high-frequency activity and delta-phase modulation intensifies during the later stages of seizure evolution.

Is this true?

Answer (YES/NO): NO